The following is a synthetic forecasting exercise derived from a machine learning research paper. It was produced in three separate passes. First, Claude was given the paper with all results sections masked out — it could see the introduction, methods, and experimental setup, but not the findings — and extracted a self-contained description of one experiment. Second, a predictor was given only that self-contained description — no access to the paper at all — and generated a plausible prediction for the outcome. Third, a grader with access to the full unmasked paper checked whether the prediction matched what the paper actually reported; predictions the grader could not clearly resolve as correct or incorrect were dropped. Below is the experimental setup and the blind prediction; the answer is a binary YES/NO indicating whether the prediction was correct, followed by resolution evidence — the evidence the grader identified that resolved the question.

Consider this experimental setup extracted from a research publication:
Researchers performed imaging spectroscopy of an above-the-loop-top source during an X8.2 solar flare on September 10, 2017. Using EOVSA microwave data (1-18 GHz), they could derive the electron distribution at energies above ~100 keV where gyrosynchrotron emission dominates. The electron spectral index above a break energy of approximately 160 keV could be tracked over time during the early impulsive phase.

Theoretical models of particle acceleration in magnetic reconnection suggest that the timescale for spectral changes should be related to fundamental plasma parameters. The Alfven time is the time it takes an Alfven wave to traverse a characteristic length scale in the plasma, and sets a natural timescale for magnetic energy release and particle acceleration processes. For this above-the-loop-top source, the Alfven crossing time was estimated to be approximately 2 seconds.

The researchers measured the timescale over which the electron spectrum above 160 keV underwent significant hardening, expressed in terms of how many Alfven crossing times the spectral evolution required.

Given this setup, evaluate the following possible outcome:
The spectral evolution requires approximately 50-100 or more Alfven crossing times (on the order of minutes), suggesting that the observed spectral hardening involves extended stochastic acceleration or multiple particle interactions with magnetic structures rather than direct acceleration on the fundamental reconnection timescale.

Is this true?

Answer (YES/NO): NO